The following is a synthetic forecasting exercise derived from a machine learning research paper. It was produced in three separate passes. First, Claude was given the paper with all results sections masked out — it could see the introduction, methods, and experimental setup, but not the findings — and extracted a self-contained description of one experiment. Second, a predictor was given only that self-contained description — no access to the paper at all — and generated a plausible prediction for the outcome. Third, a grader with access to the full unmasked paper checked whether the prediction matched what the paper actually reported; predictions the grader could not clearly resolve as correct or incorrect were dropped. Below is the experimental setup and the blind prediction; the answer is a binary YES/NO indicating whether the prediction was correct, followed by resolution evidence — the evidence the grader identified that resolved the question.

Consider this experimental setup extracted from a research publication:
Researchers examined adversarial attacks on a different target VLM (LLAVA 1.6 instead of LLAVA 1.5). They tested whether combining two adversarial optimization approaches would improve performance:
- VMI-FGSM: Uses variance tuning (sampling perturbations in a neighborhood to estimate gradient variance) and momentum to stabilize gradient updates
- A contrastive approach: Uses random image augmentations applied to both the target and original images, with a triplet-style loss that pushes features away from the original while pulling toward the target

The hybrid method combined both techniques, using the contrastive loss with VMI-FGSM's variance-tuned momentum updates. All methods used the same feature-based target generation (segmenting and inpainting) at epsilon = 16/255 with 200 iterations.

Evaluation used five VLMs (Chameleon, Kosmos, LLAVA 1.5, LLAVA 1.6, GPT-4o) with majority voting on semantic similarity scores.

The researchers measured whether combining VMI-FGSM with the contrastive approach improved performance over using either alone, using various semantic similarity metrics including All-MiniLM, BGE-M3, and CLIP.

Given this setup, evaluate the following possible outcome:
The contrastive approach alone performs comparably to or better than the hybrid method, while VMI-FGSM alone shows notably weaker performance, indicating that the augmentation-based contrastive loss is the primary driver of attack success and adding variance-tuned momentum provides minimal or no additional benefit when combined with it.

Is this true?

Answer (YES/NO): NO